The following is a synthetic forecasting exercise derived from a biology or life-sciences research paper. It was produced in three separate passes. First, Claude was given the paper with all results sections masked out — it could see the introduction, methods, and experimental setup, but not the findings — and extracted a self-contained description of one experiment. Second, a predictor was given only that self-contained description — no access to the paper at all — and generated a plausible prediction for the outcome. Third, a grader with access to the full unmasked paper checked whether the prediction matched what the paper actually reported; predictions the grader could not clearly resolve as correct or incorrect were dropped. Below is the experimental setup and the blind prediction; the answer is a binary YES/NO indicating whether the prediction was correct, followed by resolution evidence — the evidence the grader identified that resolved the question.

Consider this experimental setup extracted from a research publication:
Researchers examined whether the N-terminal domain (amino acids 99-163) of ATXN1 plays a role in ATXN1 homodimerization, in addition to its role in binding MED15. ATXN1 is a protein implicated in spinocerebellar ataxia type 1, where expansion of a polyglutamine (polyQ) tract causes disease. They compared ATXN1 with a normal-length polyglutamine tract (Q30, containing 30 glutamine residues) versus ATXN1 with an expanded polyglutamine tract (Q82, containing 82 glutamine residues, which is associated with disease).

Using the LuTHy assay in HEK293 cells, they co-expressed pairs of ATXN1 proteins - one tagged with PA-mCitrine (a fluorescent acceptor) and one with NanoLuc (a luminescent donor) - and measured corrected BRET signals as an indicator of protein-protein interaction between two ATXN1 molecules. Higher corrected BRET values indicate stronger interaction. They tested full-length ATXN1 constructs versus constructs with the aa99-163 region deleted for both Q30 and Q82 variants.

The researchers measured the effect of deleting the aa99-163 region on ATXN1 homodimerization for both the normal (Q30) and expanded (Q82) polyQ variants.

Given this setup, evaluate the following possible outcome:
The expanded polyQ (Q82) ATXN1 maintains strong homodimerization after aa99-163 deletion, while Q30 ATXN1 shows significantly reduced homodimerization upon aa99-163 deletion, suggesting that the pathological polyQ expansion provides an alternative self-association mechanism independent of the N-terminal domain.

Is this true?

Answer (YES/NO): NO